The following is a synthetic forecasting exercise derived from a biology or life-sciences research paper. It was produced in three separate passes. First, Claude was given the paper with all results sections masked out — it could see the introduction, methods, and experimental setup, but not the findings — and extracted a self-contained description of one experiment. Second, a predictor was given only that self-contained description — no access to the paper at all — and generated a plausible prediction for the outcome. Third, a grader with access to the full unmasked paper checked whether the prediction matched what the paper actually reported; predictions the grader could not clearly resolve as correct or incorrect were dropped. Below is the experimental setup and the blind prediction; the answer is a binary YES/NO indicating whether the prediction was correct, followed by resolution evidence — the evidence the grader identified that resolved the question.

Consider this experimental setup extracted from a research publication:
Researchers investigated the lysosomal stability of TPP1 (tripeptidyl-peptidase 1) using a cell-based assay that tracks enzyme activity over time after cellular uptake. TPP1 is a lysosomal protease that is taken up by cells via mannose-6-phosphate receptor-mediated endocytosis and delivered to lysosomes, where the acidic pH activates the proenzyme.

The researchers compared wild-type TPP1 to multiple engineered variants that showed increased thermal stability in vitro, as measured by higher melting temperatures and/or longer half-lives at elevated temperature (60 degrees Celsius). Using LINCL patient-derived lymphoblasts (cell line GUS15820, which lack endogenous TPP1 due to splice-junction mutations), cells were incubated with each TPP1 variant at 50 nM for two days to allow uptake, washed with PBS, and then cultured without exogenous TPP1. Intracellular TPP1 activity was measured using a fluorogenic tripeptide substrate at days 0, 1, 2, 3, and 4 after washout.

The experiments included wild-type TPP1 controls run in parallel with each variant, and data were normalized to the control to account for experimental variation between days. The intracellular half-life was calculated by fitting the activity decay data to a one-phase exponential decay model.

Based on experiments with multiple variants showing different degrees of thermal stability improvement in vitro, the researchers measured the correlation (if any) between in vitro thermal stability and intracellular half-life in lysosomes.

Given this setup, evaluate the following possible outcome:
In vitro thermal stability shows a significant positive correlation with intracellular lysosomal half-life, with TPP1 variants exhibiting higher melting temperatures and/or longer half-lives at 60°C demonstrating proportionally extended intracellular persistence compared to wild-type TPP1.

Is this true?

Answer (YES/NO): NO